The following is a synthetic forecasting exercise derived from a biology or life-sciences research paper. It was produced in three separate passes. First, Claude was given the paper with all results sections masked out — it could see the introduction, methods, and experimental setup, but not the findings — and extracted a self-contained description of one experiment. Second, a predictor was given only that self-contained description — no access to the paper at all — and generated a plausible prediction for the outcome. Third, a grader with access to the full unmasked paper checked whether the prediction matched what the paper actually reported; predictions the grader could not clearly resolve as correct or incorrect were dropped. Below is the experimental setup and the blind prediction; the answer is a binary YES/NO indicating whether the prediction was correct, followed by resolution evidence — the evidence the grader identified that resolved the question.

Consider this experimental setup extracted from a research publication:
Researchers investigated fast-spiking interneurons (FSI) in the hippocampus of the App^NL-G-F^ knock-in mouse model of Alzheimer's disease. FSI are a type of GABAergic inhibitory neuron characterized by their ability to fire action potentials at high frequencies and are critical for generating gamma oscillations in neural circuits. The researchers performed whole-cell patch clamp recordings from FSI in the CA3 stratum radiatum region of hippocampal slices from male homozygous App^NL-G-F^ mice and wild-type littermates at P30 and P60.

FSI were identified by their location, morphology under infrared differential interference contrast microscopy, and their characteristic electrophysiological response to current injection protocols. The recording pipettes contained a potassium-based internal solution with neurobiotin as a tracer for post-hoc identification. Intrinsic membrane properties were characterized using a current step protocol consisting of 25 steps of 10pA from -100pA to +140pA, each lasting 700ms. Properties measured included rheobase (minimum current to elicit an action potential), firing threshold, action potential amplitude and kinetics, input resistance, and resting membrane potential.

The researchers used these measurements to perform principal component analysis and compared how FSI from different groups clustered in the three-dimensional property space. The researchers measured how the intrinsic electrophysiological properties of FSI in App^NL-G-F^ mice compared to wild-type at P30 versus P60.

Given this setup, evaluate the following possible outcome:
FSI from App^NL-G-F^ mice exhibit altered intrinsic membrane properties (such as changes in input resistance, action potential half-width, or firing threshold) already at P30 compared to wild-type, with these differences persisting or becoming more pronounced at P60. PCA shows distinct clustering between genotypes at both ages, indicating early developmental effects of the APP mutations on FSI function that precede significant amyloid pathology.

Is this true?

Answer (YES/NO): NO